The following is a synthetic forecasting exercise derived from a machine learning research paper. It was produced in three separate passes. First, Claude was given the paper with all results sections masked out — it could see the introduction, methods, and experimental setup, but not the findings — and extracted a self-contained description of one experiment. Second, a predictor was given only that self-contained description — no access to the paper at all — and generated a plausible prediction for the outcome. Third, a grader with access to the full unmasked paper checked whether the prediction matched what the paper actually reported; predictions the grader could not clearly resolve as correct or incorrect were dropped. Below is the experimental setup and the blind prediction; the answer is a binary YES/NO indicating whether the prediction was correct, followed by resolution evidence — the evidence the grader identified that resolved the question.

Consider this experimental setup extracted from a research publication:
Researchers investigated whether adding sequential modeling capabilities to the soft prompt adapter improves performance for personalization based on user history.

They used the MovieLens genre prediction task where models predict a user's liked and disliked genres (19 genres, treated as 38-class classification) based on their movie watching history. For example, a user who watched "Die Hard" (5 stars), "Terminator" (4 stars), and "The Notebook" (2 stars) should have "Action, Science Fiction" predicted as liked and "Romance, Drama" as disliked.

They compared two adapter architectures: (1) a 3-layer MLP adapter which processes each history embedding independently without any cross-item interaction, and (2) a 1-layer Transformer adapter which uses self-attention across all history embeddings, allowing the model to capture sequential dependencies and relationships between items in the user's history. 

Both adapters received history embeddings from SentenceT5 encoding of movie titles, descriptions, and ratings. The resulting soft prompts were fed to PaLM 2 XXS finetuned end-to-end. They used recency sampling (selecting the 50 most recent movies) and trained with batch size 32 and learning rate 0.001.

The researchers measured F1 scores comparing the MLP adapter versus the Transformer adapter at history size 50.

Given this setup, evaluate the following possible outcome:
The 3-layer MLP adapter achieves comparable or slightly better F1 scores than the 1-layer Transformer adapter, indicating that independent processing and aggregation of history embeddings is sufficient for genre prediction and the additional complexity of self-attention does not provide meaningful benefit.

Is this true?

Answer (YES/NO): YES